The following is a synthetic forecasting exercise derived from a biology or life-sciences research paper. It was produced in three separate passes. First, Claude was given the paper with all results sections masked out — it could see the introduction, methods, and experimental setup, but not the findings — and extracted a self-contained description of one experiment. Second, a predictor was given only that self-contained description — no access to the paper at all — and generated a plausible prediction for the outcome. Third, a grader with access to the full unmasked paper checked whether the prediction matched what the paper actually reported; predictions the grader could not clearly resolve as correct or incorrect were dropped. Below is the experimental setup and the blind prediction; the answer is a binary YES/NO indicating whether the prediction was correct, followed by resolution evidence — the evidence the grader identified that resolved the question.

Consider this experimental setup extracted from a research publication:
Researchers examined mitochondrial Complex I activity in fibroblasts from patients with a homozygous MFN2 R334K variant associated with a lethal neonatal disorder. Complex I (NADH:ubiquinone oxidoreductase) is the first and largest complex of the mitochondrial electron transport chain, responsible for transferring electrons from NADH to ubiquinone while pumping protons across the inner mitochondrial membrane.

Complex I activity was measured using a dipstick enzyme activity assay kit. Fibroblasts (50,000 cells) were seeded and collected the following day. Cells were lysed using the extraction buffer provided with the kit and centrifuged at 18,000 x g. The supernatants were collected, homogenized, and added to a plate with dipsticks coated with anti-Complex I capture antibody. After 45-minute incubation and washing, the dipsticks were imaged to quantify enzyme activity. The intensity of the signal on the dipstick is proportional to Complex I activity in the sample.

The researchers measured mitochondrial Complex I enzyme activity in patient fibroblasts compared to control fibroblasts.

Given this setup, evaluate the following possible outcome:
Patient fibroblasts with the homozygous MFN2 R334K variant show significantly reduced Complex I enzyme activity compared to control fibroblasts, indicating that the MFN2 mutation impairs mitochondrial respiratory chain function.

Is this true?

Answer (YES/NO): YES